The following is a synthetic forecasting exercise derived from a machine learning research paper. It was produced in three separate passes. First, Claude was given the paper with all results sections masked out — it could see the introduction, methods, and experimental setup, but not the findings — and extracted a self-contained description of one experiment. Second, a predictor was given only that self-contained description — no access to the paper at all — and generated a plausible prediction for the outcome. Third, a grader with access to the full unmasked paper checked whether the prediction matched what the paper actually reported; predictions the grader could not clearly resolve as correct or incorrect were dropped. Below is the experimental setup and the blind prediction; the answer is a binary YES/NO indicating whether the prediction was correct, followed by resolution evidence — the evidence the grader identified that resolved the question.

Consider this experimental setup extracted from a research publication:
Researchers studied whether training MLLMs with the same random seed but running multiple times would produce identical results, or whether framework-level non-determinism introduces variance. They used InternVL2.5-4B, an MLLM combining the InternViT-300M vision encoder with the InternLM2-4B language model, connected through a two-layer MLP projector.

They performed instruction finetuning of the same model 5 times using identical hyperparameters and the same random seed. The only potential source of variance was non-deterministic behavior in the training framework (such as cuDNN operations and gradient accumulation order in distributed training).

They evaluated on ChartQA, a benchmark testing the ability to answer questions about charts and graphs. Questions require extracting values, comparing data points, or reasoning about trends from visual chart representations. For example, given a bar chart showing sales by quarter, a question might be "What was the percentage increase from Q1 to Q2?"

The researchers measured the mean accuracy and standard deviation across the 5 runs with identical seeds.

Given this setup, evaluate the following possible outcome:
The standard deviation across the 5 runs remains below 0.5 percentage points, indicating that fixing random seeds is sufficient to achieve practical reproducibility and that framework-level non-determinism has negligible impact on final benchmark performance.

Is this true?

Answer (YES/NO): NO